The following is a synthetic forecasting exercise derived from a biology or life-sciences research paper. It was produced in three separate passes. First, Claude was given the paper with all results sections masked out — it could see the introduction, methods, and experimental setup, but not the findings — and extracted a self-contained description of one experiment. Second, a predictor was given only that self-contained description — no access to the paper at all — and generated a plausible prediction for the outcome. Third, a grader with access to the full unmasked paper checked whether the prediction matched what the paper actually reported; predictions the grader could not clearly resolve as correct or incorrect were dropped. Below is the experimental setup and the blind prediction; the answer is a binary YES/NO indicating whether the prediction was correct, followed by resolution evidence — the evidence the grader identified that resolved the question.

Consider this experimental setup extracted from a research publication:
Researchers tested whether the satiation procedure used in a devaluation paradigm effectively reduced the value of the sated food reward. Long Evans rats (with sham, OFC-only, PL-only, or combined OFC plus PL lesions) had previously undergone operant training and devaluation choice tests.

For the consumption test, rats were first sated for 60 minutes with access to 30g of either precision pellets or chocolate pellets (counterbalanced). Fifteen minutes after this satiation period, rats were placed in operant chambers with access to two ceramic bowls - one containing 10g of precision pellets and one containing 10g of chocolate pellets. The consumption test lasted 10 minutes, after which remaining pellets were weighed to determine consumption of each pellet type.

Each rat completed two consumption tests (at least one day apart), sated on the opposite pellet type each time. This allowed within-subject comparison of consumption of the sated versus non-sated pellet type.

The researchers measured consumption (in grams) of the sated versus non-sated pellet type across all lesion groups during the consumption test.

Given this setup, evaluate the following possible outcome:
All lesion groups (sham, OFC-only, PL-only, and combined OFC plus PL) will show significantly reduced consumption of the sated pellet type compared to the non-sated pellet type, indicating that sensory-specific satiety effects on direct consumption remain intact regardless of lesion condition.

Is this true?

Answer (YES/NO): YES